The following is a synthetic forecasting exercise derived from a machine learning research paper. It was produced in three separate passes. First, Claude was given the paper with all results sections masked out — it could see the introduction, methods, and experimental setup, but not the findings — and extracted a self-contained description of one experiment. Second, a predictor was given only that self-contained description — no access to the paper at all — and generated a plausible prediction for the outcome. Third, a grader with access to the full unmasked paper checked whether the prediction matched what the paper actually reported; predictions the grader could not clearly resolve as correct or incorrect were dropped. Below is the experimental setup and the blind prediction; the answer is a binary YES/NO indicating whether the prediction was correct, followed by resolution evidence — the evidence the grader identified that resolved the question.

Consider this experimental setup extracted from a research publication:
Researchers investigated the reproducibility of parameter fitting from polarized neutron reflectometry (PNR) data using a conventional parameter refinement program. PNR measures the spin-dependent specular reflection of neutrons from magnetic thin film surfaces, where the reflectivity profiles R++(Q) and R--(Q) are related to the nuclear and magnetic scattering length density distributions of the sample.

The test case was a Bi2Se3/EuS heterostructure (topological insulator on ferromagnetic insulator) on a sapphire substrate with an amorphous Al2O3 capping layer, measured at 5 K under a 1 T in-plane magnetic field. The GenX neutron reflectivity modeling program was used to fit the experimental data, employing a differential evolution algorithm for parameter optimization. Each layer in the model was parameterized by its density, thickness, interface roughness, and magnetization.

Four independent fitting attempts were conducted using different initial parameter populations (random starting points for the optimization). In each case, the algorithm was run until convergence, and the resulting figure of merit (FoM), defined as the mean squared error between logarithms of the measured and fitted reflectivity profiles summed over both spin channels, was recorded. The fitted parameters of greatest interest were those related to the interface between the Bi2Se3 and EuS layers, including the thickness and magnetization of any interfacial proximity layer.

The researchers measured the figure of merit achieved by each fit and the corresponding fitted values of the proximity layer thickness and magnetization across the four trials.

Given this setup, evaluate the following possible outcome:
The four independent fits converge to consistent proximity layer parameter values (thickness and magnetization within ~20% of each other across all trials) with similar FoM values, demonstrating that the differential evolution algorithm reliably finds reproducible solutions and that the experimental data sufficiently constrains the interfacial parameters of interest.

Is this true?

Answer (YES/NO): NO